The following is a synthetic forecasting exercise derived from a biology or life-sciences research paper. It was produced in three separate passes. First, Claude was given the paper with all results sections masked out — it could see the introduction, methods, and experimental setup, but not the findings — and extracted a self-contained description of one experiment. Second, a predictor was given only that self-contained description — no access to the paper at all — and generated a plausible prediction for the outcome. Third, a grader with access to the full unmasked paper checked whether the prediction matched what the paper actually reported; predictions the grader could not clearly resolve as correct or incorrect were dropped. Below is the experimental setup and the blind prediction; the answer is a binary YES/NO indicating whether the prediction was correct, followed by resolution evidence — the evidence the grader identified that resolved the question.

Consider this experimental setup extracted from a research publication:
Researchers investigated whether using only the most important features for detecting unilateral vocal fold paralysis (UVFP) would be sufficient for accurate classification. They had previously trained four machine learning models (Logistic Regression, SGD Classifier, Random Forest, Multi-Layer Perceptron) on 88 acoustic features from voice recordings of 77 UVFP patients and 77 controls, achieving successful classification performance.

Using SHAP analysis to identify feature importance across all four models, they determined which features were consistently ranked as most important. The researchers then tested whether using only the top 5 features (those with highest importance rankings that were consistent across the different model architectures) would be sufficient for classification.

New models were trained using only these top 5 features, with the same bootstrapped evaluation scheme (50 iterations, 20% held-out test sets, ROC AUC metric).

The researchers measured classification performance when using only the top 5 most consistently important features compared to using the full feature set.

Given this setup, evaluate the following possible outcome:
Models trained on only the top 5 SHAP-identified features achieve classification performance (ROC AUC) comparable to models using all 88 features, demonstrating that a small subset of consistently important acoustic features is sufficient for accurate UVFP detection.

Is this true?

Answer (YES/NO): NO